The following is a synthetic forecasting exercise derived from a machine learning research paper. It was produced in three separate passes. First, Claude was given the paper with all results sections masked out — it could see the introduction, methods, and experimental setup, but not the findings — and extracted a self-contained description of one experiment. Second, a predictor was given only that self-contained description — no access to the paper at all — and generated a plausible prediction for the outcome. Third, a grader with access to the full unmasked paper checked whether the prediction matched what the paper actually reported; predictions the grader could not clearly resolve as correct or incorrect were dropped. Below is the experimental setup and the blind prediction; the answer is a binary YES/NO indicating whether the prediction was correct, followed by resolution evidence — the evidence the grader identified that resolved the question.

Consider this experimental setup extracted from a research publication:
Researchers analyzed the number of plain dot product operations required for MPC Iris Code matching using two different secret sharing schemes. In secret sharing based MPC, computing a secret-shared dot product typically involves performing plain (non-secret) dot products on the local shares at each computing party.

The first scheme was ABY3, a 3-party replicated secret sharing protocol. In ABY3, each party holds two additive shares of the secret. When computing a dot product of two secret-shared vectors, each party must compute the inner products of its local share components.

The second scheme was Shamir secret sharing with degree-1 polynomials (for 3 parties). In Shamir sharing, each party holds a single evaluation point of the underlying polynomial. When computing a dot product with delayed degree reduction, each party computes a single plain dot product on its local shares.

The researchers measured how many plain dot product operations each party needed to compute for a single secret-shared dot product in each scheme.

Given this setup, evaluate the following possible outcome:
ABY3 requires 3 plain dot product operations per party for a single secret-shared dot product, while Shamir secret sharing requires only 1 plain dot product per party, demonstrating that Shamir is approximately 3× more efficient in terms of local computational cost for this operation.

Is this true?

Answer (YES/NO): NO